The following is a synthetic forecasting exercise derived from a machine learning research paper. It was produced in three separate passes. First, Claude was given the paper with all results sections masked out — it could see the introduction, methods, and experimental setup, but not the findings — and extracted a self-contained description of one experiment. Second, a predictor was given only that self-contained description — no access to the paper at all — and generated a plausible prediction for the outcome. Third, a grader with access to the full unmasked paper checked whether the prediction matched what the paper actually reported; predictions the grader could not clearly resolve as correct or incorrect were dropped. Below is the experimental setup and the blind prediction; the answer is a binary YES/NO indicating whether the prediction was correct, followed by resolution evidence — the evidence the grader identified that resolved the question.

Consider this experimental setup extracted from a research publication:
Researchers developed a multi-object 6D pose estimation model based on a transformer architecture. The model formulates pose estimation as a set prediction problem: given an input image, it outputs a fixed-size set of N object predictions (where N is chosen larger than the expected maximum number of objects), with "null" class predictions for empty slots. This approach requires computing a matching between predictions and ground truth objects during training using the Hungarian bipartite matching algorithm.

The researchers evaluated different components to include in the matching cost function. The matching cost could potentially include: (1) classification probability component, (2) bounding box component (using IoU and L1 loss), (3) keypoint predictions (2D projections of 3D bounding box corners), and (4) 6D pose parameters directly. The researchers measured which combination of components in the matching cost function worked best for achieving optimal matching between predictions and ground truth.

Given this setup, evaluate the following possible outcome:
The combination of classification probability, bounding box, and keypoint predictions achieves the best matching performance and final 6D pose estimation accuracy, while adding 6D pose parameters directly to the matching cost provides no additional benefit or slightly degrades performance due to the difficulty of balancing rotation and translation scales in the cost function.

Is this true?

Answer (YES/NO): NO